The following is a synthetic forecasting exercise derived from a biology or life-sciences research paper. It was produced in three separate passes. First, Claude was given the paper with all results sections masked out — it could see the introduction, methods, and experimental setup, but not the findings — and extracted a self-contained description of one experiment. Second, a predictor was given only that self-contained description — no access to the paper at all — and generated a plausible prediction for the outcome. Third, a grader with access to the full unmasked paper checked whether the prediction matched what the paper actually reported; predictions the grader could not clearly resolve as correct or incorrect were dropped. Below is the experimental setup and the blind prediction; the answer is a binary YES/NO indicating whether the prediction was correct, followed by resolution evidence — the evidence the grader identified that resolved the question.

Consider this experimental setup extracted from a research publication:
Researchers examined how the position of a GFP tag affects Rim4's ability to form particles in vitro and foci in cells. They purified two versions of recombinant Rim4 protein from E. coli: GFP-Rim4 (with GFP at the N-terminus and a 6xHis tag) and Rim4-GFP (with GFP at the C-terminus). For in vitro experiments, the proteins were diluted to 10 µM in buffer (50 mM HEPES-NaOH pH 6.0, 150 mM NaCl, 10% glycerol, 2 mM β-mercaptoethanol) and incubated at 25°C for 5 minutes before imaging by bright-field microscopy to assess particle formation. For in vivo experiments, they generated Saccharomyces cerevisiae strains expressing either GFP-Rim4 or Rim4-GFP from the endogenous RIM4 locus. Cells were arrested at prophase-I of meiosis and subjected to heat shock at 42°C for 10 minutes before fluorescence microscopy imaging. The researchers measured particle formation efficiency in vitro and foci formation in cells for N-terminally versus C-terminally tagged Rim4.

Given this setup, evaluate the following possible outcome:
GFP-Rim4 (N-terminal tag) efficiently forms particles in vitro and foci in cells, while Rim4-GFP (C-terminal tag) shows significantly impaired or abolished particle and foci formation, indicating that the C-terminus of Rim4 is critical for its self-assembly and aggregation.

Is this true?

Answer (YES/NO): YES